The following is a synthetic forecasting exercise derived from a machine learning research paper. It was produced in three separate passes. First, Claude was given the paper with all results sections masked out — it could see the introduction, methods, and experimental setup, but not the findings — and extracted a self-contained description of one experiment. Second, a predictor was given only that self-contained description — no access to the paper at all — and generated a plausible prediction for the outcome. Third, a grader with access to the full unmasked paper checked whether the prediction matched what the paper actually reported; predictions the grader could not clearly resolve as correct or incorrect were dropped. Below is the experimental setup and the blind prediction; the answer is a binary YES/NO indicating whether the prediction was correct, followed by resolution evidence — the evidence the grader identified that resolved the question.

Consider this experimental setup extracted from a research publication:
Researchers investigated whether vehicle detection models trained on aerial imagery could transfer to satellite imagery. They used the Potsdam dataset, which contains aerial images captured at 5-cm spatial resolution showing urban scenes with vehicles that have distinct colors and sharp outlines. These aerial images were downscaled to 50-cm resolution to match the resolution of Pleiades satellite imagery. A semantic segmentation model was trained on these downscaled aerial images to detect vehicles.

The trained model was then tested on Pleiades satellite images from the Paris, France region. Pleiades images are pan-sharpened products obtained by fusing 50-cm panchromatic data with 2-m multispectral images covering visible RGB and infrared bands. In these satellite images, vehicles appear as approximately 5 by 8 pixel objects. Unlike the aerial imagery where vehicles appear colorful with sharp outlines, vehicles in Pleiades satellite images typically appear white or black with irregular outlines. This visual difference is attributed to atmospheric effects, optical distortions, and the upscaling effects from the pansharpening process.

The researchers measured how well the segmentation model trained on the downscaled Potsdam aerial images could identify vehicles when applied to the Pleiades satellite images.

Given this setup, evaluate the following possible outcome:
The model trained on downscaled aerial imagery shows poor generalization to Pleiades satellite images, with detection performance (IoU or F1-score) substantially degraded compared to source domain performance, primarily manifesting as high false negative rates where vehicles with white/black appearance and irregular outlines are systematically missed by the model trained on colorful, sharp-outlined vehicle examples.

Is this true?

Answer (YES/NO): YES